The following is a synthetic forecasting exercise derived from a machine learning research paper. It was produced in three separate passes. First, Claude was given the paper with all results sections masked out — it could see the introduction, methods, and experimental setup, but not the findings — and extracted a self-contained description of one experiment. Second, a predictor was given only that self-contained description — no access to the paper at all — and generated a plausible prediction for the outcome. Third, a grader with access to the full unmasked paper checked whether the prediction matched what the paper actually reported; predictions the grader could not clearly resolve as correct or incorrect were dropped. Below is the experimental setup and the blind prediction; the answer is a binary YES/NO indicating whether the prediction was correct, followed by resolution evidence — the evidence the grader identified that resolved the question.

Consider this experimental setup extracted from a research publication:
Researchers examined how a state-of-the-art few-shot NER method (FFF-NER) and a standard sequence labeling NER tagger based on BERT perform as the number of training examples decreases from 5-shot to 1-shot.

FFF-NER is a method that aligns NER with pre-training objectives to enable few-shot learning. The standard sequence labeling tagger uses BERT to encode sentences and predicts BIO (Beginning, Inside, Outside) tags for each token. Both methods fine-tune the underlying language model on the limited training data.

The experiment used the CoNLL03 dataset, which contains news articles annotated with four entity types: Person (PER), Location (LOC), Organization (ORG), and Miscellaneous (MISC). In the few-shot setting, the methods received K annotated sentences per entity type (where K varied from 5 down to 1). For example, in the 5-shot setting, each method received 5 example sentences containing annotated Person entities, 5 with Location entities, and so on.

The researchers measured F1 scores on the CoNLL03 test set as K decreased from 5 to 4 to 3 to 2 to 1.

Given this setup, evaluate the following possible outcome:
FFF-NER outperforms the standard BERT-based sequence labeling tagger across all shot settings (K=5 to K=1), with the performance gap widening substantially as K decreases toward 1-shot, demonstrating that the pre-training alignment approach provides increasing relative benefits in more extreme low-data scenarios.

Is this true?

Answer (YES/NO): NO